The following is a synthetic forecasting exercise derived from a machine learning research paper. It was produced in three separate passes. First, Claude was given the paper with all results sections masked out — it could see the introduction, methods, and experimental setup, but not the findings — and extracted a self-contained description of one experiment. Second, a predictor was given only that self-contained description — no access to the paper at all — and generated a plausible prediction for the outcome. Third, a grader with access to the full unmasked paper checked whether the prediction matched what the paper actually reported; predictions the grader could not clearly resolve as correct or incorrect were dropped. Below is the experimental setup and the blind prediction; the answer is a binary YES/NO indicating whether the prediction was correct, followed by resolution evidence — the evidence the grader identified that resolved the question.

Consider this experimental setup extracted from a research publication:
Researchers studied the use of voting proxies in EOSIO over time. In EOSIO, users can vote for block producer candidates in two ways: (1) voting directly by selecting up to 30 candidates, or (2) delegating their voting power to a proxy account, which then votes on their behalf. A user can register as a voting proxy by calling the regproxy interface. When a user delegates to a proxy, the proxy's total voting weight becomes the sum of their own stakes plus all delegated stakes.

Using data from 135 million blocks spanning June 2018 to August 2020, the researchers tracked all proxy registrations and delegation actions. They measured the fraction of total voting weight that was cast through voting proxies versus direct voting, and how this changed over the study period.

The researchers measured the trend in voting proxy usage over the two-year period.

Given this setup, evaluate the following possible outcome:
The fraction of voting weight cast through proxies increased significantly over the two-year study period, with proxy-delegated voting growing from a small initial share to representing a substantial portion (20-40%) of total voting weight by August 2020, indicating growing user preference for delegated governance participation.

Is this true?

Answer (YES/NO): NO